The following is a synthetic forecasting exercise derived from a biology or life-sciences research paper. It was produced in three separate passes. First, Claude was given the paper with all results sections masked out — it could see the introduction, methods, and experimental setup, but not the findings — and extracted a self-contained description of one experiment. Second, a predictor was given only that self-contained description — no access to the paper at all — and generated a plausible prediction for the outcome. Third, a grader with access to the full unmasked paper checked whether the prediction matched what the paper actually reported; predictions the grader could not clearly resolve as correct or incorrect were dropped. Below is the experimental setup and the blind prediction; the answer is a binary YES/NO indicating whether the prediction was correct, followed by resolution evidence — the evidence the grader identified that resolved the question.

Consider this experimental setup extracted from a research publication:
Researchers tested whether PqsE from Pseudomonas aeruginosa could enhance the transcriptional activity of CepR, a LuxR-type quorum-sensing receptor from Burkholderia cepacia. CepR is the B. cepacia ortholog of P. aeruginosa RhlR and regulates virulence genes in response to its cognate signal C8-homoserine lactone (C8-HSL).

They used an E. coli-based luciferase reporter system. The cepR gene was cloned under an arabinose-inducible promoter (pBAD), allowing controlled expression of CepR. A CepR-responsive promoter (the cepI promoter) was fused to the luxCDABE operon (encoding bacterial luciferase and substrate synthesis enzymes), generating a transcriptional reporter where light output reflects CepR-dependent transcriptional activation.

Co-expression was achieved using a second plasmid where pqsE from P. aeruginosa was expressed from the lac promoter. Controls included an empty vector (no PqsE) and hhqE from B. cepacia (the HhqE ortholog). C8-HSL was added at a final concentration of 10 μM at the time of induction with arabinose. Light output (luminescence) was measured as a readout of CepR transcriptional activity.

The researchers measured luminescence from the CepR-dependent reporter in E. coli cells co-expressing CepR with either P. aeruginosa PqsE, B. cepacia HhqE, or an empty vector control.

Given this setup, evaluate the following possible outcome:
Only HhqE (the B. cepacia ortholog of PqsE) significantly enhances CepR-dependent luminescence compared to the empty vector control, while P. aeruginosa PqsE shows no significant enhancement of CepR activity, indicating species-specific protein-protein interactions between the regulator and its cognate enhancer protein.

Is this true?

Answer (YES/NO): NO